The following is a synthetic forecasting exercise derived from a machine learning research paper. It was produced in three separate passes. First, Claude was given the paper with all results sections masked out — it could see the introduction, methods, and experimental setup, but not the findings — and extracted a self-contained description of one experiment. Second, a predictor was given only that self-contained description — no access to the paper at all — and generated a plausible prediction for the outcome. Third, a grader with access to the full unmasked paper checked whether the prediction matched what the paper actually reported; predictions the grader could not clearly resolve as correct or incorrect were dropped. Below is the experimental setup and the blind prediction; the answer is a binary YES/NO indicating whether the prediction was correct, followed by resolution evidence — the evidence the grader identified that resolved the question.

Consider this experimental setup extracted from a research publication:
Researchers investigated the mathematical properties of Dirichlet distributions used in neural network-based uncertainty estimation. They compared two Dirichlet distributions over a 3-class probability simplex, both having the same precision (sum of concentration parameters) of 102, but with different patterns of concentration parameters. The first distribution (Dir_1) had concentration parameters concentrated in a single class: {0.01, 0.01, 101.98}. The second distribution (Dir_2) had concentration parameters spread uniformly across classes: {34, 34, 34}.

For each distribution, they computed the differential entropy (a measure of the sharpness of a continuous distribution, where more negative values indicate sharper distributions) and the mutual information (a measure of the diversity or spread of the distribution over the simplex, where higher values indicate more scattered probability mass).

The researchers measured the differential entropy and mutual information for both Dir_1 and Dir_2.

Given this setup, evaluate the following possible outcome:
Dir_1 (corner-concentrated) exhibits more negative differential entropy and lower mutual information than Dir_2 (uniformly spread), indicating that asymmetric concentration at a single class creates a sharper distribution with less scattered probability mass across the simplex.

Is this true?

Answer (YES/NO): YES